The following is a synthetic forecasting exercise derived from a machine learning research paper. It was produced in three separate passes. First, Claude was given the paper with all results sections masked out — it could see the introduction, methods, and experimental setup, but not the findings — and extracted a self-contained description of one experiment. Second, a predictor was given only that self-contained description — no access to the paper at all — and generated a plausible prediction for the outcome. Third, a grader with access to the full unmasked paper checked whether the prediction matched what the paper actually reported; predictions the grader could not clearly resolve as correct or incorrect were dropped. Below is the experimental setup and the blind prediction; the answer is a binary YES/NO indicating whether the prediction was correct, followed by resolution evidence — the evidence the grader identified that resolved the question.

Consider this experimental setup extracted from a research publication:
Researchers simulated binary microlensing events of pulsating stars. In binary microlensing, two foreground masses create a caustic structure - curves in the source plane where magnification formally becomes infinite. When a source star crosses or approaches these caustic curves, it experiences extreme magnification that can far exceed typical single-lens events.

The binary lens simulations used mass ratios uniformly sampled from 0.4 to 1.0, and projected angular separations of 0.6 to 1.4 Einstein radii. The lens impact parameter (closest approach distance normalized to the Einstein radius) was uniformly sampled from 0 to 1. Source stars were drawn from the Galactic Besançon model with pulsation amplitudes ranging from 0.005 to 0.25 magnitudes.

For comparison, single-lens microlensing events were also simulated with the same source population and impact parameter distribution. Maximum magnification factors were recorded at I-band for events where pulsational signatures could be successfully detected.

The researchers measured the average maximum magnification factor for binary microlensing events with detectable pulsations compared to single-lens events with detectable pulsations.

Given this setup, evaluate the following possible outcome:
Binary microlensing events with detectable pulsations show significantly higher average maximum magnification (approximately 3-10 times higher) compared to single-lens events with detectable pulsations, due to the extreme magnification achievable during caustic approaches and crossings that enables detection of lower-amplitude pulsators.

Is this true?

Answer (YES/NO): NO